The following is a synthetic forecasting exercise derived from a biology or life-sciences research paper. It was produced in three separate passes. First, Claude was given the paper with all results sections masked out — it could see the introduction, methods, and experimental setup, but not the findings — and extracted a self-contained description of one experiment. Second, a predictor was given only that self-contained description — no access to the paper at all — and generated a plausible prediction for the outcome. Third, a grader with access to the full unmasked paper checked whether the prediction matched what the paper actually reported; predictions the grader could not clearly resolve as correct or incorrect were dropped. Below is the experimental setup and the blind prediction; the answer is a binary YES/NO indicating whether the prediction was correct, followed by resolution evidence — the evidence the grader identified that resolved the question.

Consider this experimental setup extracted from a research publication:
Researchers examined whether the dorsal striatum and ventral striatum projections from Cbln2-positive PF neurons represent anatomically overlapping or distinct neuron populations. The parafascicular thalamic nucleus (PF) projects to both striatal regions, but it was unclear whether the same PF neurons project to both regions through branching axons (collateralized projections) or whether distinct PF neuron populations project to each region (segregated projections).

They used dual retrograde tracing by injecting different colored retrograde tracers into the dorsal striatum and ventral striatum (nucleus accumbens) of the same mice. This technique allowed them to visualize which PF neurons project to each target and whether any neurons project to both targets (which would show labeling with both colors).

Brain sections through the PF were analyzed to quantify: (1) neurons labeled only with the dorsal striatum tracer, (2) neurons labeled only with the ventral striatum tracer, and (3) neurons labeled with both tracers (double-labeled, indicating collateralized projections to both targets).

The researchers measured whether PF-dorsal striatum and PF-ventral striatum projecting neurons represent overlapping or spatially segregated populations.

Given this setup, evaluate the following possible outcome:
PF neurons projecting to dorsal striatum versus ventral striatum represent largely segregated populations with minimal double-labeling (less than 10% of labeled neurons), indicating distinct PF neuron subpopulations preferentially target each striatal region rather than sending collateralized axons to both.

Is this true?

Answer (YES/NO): YES